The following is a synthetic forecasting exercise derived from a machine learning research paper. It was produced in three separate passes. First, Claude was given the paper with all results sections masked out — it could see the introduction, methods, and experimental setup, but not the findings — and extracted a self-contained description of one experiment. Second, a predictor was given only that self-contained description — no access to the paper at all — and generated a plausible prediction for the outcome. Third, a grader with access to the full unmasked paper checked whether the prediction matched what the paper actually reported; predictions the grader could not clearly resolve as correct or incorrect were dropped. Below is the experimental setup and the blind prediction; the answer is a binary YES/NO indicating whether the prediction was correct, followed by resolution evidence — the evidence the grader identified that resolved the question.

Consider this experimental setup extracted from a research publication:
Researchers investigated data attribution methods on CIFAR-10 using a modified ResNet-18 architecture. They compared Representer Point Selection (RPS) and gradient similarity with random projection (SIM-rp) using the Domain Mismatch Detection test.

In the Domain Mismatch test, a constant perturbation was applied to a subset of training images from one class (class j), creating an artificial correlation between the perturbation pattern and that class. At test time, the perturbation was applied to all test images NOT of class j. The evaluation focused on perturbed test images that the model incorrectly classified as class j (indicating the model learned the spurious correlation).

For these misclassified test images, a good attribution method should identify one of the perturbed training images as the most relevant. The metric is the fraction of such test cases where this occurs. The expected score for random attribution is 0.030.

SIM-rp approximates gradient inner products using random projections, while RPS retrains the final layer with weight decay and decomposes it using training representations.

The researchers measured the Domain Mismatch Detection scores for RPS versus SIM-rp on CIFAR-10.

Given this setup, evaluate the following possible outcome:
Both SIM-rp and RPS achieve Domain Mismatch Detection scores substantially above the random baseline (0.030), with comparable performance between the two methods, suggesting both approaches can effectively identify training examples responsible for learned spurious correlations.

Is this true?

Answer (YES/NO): NO